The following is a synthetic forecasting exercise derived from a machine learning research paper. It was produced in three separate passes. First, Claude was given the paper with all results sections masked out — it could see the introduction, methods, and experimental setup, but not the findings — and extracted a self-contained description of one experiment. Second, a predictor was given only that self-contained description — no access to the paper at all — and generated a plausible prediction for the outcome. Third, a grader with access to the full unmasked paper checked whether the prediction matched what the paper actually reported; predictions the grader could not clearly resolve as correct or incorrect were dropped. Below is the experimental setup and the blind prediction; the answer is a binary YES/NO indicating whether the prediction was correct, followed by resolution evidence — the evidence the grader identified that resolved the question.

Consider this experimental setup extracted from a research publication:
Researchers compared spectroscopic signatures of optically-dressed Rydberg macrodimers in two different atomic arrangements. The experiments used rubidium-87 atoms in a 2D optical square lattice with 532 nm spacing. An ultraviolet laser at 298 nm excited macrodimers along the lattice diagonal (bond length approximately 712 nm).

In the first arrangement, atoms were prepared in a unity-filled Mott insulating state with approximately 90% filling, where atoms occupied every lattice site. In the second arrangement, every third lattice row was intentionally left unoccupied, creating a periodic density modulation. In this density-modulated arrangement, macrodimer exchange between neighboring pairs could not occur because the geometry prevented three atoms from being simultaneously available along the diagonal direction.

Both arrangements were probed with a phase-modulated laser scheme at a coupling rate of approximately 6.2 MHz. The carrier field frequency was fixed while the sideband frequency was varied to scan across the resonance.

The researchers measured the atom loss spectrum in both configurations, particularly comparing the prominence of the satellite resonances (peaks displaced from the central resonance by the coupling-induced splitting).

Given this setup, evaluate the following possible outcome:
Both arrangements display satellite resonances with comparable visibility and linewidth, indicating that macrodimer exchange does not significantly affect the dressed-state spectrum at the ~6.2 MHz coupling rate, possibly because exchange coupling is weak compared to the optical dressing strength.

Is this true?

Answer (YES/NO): NO